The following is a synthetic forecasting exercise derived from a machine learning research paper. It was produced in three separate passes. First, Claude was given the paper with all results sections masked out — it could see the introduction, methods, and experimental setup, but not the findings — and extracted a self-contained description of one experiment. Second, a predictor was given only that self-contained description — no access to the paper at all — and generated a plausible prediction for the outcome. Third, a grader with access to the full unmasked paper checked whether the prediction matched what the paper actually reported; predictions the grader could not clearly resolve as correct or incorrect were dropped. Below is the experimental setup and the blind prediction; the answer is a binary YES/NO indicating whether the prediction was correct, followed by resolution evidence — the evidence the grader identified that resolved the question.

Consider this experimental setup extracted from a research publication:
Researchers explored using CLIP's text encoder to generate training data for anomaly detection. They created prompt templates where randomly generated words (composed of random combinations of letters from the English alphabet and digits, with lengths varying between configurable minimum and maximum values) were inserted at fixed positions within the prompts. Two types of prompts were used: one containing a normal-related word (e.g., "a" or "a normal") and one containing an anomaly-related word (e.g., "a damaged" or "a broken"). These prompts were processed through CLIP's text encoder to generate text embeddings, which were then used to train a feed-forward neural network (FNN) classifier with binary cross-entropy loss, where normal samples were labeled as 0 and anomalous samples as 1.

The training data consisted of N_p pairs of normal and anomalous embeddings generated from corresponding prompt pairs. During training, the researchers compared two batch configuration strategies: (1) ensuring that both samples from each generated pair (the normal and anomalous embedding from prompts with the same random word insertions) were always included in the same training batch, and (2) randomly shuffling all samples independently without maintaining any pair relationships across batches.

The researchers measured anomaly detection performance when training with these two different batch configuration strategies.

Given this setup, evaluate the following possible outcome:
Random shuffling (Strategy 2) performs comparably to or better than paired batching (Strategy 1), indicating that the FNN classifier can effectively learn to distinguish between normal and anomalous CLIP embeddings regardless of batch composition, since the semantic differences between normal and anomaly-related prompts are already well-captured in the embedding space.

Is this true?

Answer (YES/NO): NO